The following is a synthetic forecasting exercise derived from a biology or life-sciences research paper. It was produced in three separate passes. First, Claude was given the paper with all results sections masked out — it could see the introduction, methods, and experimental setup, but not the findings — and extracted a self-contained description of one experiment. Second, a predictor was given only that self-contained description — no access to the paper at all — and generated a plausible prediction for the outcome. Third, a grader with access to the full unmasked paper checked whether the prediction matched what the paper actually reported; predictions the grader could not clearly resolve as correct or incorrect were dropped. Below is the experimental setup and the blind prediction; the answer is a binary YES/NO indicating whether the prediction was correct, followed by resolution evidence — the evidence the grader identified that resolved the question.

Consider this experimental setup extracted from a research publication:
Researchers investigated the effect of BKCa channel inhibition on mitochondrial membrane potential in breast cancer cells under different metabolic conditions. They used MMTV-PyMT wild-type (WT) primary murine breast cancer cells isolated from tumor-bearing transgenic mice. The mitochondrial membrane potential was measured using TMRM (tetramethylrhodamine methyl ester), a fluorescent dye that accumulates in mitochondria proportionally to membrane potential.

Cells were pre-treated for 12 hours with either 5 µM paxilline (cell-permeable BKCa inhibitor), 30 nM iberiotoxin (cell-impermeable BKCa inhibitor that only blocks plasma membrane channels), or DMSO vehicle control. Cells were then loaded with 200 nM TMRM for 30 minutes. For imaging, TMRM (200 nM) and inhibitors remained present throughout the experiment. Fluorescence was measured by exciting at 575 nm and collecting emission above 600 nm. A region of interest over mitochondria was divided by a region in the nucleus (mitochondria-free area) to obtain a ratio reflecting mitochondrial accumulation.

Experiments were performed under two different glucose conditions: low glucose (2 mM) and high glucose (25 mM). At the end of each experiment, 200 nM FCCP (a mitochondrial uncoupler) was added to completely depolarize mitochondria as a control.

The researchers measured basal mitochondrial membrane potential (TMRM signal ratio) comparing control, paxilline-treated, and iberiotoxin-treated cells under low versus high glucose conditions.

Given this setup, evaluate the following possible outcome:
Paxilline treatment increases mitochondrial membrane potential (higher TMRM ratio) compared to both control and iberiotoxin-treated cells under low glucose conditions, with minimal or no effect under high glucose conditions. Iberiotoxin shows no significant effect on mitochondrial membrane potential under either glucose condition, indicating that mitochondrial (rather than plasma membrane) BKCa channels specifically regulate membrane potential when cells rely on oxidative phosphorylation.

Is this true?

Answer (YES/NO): YES